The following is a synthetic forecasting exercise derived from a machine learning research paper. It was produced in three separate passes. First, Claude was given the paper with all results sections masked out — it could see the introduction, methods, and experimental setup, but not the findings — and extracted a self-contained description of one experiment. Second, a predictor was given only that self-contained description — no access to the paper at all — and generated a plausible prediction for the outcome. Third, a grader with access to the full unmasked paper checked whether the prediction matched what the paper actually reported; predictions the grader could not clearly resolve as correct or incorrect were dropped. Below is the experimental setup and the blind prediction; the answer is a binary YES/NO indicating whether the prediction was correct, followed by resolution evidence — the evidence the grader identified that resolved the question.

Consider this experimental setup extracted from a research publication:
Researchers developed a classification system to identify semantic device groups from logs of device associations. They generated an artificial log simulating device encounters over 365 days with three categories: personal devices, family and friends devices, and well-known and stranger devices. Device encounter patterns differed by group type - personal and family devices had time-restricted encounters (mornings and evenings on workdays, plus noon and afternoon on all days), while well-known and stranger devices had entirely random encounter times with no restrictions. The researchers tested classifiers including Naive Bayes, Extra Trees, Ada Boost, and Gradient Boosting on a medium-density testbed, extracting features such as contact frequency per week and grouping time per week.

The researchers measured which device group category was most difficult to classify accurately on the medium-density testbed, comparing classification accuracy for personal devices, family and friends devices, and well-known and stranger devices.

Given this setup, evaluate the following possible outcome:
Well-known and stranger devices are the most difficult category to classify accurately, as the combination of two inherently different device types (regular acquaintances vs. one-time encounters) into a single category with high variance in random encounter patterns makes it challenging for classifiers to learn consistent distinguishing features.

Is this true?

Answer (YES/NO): NO